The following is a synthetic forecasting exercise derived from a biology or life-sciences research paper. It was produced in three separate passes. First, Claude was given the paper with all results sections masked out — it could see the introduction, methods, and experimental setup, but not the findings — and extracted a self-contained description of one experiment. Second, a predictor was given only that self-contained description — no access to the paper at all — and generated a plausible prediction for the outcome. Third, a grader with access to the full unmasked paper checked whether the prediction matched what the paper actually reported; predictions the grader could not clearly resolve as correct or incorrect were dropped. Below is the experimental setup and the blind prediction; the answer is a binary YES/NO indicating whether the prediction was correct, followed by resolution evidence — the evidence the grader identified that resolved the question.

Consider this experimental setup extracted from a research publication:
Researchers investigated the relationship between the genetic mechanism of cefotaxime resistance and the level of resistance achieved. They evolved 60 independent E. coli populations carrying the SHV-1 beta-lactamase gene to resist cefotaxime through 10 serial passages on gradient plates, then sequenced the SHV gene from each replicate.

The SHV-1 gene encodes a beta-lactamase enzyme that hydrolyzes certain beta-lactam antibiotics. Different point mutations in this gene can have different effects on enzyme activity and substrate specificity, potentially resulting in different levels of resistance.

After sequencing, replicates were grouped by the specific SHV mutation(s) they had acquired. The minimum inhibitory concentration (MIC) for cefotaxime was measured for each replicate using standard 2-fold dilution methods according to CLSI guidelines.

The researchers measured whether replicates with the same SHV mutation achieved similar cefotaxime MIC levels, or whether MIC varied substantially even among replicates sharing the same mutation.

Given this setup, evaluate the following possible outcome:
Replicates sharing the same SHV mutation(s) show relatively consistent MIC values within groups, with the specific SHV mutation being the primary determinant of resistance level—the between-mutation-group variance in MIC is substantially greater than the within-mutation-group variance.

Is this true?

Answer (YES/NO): YES